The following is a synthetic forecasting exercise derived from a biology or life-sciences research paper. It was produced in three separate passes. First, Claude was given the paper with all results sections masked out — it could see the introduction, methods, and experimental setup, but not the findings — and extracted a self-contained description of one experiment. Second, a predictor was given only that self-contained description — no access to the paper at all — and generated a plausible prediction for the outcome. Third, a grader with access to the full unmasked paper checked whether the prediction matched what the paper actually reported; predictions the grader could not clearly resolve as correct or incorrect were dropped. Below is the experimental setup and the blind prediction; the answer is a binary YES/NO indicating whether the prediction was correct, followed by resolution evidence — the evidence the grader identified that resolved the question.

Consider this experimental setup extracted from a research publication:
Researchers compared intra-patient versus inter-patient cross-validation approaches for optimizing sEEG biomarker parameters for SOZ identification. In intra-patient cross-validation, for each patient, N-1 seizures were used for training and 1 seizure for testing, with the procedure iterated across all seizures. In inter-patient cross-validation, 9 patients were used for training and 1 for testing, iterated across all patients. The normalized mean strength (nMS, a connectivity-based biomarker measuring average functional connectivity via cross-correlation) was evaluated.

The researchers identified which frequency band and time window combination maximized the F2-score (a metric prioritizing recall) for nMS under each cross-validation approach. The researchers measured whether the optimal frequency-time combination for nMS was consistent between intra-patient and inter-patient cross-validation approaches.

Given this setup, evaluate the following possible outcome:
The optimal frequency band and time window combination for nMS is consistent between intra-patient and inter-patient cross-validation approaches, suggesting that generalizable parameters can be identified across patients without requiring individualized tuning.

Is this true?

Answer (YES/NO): YES